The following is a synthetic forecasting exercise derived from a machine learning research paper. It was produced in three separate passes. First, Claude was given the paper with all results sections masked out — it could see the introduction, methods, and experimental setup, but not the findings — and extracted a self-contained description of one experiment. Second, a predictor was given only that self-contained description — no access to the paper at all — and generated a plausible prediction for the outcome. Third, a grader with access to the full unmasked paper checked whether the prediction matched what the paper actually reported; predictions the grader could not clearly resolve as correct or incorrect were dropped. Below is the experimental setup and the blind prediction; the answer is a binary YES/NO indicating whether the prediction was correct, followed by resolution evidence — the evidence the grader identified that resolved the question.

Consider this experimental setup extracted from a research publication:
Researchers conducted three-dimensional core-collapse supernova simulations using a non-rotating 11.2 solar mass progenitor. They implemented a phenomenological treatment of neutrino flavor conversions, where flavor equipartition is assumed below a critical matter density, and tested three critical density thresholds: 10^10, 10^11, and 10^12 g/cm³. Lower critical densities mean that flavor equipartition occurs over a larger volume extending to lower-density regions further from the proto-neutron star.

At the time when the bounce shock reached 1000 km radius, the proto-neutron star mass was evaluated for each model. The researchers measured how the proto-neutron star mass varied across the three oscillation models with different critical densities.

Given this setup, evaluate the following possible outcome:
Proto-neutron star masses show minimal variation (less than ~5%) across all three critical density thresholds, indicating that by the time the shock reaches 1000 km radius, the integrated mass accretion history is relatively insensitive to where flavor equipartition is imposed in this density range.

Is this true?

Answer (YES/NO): NO